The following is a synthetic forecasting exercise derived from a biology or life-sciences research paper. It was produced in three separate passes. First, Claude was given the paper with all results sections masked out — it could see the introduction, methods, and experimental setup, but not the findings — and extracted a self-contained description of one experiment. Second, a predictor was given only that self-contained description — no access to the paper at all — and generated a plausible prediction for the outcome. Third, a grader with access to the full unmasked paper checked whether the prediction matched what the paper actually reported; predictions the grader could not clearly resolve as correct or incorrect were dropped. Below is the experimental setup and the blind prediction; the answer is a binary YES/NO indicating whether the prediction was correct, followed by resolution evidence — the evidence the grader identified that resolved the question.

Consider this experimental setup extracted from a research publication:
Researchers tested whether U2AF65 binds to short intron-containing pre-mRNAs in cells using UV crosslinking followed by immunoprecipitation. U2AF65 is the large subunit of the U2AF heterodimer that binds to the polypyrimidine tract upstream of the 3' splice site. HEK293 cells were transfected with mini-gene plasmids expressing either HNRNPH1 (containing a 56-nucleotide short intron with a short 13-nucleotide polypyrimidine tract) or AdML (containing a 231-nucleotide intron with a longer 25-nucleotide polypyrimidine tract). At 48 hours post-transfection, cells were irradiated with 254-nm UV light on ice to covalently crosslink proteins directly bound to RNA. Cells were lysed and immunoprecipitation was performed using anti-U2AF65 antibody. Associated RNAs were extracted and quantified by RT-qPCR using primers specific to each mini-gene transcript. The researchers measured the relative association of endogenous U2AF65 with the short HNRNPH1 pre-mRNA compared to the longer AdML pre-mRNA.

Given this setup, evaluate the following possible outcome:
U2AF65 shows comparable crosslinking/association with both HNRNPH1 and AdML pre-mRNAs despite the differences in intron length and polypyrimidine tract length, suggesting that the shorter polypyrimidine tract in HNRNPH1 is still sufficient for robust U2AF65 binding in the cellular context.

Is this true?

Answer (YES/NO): NO